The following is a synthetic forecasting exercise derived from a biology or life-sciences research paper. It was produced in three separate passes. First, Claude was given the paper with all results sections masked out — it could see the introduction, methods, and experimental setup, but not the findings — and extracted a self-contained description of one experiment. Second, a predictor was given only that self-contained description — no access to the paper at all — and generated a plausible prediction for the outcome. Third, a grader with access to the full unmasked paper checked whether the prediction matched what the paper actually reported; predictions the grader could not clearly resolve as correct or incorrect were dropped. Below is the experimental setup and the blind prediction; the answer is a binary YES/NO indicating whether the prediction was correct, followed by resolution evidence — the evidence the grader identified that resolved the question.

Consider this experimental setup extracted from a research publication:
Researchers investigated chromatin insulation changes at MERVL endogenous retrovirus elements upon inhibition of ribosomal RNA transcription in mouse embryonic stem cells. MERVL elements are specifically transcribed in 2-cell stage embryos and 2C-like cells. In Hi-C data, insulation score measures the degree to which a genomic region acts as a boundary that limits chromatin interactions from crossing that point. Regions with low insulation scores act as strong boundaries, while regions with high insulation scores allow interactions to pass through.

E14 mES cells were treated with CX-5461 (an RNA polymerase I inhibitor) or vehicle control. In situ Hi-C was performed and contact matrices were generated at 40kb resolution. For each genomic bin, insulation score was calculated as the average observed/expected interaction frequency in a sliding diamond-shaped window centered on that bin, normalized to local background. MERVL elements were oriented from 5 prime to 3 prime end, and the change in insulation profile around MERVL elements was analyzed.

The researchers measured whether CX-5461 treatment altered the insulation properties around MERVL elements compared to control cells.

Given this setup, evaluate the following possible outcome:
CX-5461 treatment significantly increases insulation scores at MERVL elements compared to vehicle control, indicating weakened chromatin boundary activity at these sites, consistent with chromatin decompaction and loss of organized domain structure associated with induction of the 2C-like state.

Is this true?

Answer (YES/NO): NO